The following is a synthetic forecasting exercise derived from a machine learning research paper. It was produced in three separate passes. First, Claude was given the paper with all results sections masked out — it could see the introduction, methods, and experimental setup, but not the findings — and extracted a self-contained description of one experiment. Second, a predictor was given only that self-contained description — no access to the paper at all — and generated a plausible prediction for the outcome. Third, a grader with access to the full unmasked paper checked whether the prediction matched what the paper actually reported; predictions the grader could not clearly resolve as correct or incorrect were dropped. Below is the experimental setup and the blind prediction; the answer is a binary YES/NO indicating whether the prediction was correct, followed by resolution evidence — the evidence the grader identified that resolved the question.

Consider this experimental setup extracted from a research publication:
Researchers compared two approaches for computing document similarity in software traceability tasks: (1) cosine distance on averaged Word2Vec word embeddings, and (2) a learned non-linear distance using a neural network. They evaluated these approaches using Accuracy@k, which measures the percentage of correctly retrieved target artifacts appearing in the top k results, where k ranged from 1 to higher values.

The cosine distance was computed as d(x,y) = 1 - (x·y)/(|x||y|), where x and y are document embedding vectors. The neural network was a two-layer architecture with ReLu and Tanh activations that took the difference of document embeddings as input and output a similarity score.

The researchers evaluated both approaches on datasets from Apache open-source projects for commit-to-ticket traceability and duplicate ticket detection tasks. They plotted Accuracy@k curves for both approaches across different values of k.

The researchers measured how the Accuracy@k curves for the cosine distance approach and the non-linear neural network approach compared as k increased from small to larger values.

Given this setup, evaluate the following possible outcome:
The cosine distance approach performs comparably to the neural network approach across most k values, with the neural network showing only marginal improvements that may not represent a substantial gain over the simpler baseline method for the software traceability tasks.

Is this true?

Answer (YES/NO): NO